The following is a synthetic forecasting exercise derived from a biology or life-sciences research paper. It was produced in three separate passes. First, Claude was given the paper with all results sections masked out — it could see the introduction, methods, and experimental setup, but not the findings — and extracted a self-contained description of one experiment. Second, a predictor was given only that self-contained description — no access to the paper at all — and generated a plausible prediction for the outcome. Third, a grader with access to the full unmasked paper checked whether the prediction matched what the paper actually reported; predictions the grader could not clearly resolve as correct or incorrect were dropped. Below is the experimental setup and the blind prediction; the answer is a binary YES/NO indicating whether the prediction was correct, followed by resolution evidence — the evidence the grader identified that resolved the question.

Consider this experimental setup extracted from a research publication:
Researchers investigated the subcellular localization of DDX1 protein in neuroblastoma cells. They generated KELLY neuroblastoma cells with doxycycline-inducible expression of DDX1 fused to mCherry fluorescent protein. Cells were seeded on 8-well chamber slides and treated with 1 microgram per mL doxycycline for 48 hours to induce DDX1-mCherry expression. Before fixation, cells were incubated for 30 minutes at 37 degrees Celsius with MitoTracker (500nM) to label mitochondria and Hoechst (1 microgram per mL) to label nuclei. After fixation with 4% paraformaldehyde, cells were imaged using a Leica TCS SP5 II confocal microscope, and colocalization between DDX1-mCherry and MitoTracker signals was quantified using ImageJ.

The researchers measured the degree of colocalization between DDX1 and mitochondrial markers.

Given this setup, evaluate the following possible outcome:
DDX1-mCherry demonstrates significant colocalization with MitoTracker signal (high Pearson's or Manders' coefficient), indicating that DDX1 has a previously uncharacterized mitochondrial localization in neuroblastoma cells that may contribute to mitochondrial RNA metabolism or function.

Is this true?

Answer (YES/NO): YES